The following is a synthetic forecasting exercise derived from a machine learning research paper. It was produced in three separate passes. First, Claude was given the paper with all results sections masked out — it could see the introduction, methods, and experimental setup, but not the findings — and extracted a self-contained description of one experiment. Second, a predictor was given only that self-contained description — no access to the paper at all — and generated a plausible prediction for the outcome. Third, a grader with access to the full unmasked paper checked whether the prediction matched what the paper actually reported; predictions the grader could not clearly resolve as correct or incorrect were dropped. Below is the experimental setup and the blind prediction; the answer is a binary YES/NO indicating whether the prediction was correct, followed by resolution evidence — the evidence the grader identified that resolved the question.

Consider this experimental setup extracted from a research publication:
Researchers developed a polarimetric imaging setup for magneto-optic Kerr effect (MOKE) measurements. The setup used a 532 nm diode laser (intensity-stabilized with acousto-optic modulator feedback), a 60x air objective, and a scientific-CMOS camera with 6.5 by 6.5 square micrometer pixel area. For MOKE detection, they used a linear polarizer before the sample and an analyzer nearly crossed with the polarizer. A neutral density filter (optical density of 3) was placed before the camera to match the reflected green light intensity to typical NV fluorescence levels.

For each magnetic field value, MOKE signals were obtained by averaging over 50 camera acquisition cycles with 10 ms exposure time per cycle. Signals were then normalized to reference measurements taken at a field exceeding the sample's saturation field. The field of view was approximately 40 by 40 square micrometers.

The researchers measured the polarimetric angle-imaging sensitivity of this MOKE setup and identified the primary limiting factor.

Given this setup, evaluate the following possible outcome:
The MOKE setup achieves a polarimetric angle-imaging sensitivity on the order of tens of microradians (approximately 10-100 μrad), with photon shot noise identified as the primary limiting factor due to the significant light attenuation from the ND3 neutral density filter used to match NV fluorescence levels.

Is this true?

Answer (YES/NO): NO